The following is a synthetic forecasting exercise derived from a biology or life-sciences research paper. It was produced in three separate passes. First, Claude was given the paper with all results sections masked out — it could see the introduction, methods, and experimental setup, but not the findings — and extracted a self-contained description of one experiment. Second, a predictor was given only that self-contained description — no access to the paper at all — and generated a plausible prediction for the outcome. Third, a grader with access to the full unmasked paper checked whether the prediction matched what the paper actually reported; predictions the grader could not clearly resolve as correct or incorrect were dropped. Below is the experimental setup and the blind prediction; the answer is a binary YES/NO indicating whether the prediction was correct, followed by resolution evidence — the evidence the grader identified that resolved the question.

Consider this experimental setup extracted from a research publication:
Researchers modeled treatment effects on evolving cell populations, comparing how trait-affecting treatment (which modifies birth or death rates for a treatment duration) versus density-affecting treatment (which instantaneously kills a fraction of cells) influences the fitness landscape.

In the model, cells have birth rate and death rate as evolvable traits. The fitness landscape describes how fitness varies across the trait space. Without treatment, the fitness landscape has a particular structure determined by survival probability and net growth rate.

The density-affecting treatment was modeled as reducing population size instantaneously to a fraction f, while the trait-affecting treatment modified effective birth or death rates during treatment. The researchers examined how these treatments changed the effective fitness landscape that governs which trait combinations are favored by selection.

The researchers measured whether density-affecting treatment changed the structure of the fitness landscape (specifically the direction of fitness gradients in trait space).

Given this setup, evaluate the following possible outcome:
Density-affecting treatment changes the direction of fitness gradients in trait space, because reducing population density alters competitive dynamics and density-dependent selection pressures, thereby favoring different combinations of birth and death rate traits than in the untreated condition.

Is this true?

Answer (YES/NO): YES